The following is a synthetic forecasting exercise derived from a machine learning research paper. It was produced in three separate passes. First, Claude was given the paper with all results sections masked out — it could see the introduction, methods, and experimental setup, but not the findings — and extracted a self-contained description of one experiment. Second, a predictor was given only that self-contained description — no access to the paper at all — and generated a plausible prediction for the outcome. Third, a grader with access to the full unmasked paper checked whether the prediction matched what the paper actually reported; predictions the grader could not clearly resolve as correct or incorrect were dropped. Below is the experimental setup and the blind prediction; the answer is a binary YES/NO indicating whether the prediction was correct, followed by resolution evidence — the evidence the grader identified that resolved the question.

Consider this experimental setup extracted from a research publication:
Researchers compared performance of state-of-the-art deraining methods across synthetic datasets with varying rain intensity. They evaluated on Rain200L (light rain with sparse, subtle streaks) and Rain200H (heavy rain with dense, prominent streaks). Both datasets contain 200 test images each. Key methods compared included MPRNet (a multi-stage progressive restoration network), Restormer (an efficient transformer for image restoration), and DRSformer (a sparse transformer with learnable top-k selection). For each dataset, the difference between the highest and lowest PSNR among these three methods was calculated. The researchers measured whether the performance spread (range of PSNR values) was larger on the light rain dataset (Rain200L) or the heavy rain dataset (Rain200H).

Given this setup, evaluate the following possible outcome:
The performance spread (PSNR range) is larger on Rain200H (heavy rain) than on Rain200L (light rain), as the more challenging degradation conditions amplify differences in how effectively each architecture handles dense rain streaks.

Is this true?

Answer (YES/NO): NO